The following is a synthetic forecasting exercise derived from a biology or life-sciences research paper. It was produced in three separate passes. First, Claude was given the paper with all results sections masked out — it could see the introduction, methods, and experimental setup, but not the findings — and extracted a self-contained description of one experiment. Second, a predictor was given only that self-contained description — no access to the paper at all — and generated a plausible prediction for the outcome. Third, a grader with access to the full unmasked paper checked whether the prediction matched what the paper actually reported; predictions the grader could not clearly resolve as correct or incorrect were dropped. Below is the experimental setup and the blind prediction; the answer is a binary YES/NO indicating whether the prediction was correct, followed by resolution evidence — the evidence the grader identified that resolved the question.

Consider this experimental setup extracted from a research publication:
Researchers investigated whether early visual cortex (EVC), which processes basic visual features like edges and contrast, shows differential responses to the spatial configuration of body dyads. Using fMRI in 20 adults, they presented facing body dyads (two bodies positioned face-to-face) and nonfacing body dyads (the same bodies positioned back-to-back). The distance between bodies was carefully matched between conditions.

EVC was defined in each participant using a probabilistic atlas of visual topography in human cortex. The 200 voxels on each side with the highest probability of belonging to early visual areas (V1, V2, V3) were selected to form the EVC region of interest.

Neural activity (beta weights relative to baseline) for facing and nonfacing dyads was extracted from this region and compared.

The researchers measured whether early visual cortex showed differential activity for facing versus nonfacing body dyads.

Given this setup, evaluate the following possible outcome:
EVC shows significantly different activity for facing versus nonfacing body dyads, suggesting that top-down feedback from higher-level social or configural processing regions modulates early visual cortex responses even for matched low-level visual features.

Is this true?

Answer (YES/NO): NO